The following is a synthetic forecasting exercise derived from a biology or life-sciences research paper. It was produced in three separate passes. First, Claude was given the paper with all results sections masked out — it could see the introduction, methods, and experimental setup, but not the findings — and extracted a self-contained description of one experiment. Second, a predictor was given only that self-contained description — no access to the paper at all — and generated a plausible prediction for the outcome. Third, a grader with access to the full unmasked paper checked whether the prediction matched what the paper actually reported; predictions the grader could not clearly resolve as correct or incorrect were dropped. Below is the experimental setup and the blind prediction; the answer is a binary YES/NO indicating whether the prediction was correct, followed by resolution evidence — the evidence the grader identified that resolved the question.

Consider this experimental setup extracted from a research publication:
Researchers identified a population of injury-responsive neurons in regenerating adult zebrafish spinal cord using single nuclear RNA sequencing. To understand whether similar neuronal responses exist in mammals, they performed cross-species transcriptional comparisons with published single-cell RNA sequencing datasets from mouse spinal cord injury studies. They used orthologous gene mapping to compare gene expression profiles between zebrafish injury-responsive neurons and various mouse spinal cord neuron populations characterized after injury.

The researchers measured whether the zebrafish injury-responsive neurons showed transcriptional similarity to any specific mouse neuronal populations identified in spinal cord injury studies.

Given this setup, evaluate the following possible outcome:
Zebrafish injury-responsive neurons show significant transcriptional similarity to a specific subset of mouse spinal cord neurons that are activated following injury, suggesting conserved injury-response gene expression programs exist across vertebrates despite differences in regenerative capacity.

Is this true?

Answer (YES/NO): YES